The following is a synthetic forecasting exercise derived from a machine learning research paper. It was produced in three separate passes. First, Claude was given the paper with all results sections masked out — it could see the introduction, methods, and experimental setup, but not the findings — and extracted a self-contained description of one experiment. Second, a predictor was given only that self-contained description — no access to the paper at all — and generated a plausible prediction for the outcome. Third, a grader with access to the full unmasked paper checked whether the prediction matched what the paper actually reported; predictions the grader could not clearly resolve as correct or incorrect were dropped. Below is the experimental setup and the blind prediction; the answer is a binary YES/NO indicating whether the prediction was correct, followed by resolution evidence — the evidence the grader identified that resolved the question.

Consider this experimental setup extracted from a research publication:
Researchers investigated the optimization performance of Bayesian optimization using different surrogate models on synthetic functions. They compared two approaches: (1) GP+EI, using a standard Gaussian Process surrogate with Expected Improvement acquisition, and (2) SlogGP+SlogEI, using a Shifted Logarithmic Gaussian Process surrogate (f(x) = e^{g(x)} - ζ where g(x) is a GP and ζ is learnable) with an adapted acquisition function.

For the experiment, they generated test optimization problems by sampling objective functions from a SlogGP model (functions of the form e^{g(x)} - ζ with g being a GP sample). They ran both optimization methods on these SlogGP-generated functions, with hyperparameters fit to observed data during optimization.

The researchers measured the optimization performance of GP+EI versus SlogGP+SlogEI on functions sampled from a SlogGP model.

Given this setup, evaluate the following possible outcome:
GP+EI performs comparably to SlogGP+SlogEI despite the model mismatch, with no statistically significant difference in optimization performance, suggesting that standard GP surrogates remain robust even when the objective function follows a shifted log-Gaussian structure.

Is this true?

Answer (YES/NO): NO